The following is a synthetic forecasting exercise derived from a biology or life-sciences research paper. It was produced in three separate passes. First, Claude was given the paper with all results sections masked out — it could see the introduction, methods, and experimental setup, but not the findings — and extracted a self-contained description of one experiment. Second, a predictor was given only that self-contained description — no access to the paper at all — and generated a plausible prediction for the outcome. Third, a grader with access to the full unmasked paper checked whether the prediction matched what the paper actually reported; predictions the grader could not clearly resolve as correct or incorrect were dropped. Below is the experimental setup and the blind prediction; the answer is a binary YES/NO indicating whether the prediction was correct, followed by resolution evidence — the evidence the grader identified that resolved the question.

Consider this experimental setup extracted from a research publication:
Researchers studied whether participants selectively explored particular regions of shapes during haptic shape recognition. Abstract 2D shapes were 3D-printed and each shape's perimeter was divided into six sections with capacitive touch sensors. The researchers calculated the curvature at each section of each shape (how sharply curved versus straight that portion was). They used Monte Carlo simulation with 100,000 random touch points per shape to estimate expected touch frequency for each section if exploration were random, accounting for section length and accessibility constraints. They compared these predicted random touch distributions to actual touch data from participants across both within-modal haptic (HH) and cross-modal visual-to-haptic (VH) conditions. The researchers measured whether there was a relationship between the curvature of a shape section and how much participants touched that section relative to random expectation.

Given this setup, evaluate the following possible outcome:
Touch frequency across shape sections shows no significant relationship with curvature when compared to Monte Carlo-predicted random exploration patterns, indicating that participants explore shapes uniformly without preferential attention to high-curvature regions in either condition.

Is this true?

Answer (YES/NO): NO